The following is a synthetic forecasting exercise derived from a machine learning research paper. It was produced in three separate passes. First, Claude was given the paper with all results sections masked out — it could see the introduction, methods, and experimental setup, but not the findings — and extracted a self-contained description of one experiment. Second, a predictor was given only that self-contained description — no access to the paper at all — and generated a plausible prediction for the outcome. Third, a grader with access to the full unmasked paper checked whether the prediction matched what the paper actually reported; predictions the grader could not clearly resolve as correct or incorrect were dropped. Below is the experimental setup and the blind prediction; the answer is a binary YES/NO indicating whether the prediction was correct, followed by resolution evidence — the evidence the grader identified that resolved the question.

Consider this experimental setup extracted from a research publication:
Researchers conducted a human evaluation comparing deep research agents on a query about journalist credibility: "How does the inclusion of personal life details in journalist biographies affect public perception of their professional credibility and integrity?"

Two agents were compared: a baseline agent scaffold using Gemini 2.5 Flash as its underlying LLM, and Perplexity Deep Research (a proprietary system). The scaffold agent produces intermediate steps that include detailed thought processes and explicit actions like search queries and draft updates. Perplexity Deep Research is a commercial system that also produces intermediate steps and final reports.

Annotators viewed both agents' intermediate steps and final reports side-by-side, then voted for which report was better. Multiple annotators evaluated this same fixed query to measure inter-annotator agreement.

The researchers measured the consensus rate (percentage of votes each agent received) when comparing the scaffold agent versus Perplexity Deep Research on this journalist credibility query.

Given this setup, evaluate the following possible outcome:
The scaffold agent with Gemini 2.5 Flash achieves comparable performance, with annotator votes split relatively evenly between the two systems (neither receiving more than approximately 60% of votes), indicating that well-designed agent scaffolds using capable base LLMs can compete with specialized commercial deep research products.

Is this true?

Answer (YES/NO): NO